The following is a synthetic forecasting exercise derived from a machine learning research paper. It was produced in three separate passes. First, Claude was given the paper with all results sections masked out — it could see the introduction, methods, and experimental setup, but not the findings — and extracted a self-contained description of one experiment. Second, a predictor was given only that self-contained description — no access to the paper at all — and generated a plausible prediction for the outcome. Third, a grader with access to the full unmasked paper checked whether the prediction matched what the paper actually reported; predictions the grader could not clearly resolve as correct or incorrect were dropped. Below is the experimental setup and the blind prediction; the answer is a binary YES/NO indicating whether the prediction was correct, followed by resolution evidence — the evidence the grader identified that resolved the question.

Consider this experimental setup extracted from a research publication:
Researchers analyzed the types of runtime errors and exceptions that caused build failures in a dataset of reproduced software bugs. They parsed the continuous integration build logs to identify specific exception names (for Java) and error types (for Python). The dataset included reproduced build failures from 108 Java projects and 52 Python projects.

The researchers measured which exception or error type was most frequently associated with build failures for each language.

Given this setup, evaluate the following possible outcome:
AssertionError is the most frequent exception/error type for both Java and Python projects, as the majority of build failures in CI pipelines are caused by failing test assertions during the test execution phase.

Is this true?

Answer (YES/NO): YES